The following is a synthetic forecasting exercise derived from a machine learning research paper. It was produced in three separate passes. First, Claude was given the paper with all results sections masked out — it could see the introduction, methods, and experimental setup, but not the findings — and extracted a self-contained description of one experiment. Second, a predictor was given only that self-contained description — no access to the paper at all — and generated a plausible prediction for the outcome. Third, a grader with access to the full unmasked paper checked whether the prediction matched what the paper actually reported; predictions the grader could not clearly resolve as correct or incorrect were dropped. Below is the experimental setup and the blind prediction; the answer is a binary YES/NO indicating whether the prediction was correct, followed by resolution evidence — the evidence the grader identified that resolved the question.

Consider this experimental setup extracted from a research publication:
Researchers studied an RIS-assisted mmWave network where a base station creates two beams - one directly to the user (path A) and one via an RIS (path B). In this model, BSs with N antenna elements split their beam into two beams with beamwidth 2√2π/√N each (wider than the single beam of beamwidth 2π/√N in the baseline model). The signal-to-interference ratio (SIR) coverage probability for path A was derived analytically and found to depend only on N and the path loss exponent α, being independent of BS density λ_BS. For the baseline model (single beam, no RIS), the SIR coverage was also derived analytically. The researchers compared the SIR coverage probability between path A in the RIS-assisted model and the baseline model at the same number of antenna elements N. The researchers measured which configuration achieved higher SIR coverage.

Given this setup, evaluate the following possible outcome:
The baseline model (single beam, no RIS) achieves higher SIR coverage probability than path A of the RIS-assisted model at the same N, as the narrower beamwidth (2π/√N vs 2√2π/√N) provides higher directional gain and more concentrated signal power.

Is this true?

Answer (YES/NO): YES